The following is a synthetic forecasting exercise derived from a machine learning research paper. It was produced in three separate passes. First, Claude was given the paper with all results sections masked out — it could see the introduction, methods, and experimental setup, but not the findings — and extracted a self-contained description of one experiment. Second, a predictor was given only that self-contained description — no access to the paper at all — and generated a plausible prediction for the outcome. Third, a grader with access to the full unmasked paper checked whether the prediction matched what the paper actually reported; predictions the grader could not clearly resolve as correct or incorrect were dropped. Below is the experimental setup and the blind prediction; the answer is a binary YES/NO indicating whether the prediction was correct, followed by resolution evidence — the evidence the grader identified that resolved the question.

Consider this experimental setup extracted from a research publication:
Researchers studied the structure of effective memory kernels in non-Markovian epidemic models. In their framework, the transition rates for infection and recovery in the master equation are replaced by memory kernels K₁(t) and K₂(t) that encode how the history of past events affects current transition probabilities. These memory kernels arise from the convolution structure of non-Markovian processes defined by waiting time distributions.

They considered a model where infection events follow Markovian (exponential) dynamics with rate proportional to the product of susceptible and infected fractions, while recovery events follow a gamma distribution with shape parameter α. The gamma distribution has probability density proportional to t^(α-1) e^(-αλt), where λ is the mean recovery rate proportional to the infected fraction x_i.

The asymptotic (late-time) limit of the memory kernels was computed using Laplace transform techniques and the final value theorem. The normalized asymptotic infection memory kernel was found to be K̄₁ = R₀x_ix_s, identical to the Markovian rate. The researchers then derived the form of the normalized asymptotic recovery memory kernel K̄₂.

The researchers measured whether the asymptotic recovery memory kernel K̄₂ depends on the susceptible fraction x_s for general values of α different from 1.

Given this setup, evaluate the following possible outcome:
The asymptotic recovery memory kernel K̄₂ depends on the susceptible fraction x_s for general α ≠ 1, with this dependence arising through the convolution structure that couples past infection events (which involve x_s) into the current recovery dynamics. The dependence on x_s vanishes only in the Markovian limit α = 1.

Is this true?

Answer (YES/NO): YES